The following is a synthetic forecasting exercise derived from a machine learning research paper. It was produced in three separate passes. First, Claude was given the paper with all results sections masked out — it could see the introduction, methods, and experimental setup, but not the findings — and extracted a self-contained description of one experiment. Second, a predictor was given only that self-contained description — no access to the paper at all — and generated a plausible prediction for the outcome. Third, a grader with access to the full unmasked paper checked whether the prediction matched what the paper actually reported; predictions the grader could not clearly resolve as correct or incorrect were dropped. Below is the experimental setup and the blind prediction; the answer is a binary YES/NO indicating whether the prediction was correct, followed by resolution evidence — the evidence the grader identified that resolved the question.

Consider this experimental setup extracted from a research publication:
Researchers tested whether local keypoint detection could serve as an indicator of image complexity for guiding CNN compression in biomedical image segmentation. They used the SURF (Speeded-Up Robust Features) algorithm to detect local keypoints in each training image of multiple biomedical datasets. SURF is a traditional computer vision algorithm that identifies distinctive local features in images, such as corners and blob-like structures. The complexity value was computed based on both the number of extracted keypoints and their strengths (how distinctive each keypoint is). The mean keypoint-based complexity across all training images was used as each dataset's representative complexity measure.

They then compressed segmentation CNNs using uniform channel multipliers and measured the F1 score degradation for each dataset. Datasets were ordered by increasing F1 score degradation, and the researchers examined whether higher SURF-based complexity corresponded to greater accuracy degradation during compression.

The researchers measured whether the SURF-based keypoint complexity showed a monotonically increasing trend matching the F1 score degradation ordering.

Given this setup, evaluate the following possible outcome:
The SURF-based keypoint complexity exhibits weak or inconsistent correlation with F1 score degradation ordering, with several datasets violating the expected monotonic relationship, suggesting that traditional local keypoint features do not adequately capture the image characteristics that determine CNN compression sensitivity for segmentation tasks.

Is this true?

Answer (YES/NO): YES